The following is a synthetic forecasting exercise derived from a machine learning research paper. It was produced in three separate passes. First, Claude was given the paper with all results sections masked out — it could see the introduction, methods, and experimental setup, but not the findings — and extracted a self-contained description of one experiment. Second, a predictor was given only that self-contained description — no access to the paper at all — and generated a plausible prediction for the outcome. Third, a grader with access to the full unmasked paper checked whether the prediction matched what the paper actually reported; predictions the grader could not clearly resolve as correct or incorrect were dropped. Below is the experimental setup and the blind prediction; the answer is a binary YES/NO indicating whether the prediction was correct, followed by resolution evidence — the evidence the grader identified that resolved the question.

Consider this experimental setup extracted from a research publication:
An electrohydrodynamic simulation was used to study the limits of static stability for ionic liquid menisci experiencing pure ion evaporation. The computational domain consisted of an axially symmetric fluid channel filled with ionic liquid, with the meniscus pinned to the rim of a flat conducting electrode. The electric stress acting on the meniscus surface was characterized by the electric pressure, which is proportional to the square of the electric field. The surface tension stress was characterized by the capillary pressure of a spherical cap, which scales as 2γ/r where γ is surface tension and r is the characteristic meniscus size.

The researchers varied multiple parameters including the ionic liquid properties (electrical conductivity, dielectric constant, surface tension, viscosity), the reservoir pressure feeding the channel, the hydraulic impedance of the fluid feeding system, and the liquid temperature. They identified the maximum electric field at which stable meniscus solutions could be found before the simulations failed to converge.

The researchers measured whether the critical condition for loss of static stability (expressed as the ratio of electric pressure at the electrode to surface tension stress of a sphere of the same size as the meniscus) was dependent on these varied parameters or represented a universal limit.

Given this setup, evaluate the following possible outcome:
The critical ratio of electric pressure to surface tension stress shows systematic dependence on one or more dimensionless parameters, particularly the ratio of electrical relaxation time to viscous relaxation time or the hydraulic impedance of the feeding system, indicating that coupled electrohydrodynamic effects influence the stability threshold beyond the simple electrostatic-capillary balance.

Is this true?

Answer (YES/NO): NO